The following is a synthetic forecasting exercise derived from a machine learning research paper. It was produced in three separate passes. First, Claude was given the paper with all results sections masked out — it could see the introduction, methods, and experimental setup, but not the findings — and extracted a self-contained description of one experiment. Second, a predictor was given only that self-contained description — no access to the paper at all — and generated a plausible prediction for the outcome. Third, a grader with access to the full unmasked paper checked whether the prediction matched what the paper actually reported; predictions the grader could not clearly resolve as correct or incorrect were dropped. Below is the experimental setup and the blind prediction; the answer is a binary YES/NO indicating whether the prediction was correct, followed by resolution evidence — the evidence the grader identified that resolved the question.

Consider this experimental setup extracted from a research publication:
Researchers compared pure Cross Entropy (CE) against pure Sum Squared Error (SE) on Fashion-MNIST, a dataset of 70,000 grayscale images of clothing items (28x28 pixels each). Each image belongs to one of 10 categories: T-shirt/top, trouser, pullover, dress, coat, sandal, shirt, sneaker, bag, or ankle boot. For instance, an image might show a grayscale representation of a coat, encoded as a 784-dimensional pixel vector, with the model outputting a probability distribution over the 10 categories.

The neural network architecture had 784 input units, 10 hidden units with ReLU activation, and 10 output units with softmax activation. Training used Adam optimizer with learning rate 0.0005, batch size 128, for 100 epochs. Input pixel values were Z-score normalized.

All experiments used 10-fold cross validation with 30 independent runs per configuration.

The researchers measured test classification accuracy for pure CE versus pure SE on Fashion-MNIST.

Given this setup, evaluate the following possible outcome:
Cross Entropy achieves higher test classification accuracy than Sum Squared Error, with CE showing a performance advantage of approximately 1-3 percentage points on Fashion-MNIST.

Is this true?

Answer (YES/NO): NO